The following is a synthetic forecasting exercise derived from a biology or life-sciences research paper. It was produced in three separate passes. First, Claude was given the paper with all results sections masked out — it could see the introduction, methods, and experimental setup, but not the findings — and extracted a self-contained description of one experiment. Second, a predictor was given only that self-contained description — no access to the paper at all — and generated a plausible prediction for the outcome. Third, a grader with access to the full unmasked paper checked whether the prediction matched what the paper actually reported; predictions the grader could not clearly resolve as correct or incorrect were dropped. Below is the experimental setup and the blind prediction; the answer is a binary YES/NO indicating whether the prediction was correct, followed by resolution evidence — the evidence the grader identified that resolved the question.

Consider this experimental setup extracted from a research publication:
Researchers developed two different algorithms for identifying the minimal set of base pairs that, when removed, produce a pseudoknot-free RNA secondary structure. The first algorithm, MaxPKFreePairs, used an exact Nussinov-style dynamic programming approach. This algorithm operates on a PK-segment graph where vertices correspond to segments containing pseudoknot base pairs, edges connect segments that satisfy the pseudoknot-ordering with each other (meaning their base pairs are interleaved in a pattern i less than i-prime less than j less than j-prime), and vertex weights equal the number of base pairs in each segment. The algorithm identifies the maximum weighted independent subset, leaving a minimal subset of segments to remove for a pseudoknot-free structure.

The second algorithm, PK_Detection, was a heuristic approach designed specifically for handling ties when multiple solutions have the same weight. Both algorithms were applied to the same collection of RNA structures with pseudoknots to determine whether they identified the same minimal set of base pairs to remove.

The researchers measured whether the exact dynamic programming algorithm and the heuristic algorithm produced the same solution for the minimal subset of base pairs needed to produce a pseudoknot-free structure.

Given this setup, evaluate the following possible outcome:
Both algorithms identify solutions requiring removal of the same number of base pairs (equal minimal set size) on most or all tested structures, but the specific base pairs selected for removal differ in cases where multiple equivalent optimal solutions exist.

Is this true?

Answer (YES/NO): NO